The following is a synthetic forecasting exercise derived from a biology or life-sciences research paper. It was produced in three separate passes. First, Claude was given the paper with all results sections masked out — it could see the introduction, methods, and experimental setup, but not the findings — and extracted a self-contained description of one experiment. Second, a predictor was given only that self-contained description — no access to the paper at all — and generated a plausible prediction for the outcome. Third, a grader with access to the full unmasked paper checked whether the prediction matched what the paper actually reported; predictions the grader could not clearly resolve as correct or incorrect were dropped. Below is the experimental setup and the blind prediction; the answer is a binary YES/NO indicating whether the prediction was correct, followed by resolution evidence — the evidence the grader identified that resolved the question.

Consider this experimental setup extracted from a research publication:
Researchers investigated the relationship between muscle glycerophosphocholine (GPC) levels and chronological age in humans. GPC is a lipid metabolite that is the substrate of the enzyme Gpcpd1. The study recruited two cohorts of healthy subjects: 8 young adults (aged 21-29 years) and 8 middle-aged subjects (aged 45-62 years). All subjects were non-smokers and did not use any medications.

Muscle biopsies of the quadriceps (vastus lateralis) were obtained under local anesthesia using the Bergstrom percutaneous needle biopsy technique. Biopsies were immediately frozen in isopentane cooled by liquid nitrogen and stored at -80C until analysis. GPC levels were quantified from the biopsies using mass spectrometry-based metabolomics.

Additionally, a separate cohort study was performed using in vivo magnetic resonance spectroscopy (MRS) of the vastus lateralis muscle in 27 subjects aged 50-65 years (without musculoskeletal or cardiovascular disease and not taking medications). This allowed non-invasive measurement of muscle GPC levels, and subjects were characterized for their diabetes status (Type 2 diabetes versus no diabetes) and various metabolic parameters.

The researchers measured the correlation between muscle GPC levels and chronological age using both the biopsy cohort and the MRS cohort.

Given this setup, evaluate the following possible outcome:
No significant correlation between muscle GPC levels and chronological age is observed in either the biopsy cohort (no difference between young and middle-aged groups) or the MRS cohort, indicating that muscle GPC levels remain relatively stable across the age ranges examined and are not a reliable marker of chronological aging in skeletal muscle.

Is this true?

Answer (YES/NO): NO